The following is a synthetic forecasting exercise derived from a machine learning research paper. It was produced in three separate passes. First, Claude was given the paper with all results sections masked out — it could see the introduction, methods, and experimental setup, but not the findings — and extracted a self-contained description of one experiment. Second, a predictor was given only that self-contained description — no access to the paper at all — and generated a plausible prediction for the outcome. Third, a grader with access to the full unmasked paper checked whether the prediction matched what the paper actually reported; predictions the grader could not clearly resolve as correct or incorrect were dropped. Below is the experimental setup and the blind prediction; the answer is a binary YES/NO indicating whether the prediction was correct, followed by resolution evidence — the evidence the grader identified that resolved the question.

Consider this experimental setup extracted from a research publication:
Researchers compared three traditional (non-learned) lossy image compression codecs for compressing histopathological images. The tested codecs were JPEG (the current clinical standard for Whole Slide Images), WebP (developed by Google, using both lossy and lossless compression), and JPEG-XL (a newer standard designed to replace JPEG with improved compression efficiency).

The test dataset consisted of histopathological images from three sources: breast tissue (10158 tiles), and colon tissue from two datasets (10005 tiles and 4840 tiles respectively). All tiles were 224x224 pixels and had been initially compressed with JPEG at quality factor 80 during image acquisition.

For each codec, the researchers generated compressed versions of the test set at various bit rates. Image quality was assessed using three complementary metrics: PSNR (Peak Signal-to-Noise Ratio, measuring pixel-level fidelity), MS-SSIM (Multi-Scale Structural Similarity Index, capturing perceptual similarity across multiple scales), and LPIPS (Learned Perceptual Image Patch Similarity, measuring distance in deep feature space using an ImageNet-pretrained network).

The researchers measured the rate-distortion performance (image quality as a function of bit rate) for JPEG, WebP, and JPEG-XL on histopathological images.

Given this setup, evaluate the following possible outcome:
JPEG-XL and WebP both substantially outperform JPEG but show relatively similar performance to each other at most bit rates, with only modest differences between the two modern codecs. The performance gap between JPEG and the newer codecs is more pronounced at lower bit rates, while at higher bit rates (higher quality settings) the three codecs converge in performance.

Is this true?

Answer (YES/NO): NO